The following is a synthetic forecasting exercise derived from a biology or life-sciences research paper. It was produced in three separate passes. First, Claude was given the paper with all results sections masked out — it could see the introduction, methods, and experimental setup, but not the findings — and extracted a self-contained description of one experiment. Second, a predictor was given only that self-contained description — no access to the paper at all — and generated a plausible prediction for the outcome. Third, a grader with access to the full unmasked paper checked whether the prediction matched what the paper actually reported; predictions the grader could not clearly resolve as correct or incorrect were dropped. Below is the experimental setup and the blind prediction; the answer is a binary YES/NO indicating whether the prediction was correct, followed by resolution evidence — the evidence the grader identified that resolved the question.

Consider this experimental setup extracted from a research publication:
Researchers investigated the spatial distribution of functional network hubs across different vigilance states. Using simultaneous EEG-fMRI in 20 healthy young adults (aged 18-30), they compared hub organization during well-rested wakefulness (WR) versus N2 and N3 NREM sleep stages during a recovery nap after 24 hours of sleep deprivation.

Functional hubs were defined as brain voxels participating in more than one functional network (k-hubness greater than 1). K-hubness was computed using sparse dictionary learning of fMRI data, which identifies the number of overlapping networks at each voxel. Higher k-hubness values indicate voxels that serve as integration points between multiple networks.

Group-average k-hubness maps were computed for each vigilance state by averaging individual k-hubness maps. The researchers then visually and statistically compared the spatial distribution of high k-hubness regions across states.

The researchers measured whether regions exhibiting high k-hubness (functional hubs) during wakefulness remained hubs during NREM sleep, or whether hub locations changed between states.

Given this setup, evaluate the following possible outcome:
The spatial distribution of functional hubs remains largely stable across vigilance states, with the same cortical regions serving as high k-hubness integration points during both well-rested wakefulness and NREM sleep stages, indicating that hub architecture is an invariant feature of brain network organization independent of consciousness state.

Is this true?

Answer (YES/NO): NO